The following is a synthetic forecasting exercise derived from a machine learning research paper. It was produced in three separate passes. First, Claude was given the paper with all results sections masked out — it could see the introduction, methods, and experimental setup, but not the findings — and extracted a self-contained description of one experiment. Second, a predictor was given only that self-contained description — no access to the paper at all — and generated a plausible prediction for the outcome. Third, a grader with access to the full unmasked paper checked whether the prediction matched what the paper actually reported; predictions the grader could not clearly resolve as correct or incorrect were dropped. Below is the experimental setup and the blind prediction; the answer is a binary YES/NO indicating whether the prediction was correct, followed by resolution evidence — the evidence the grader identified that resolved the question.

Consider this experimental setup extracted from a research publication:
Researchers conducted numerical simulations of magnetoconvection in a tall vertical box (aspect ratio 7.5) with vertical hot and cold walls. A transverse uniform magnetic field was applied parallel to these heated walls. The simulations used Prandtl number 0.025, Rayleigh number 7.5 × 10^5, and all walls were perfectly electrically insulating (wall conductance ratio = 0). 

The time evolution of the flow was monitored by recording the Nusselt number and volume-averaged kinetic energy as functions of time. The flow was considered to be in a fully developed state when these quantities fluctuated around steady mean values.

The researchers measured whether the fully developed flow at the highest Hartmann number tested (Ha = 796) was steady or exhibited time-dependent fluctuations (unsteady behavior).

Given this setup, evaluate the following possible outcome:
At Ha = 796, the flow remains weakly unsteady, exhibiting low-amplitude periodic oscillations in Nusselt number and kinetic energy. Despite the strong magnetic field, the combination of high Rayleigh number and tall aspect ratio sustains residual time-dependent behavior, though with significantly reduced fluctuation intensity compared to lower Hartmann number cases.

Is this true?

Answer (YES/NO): NO